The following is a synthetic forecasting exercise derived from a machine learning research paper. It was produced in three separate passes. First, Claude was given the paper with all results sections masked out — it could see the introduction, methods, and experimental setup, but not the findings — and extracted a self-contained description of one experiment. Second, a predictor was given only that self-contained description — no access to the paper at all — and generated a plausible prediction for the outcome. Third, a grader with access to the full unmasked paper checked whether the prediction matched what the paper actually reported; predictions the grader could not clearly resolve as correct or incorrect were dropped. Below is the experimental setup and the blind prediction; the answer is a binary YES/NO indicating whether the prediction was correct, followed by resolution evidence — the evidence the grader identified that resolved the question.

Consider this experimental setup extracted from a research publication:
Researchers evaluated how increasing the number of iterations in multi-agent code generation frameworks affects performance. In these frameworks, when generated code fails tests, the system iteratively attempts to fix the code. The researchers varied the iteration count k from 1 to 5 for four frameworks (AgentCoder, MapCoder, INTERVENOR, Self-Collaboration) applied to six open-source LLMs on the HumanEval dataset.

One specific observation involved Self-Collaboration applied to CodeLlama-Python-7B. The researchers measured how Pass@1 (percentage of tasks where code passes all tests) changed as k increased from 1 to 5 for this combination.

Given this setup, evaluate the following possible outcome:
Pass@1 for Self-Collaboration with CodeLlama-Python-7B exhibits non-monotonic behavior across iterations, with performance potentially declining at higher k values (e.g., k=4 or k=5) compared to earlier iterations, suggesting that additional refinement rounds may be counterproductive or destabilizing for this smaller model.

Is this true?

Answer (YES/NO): NO